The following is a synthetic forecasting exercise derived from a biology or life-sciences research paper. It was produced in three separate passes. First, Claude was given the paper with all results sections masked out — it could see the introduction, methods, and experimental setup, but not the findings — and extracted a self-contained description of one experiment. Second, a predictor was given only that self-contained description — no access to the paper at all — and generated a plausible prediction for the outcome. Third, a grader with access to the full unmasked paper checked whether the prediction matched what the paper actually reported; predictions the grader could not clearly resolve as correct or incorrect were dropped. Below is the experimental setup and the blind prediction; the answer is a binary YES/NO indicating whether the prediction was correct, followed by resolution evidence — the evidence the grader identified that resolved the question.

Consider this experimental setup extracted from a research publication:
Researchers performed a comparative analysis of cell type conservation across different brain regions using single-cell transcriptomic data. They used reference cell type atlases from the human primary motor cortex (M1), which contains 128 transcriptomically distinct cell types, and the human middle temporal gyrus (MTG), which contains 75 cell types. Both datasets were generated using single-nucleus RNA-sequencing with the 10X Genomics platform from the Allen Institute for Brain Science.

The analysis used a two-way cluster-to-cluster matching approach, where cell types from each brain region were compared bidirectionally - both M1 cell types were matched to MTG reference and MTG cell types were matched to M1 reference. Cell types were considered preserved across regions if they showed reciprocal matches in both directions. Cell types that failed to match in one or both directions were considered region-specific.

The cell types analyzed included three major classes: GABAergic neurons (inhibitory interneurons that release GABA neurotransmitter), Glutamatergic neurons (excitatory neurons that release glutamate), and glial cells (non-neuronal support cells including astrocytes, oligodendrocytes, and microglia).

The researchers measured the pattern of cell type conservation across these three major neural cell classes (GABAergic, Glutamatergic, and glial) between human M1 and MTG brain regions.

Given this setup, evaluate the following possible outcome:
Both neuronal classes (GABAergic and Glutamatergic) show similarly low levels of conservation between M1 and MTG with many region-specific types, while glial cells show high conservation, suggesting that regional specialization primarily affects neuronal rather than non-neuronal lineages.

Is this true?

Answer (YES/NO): NO